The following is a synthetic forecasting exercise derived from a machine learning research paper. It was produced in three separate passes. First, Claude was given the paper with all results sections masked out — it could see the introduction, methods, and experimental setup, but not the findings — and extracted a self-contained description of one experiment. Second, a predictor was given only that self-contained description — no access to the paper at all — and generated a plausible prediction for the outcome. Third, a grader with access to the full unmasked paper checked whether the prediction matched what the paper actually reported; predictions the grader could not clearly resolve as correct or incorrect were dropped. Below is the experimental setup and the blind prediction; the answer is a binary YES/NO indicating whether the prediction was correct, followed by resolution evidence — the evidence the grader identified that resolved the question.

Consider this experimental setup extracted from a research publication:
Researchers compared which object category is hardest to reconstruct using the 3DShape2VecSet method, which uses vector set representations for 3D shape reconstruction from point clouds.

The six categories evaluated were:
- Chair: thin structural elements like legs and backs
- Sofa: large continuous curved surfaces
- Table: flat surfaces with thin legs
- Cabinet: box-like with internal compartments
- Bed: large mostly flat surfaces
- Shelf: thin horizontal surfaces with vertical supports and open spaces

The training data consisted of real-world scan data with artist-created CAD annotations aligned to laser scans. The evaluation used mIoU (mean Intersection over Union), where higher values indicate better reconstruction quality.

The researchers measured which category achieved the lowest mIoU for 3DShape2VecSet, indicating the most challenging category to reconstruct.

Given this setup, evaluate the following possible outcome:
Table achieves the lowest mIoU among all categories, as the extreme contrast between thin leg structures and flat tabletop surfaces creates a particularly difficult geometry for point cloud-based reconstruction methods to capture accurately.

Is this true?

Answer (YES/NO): NO